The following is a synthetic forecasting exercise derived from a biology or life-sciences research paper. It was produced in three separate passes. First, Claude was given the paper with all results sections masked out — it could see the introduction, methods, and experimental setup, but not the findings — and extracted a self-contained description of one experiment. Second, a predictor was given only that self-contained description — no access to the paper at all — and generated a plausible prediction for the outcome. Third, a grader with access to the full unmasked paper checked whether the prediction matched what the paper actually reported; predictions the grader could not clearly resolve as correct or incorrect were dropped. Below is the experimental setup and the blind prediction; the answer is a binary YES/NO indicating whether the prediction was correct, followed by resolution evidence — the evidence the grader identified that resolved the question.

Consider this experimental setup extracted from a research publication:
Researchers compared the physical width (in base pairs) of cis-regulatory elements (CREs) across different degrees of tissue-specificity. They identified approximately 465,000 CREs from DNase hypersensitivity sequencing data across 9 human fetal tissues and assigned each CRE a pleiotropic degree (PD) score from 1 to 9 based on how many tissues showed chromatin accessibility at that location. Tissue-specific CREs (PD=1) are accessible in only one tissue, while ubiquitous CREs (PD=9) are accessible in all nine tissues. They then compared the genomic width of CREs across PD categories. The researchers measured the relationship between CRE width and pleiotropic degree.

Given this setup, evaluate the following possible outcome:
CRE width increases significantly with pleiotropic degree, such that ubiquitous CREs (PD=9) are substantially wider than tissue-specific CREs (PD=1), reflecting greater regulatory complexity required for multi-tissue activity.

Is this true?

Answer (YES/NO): YES